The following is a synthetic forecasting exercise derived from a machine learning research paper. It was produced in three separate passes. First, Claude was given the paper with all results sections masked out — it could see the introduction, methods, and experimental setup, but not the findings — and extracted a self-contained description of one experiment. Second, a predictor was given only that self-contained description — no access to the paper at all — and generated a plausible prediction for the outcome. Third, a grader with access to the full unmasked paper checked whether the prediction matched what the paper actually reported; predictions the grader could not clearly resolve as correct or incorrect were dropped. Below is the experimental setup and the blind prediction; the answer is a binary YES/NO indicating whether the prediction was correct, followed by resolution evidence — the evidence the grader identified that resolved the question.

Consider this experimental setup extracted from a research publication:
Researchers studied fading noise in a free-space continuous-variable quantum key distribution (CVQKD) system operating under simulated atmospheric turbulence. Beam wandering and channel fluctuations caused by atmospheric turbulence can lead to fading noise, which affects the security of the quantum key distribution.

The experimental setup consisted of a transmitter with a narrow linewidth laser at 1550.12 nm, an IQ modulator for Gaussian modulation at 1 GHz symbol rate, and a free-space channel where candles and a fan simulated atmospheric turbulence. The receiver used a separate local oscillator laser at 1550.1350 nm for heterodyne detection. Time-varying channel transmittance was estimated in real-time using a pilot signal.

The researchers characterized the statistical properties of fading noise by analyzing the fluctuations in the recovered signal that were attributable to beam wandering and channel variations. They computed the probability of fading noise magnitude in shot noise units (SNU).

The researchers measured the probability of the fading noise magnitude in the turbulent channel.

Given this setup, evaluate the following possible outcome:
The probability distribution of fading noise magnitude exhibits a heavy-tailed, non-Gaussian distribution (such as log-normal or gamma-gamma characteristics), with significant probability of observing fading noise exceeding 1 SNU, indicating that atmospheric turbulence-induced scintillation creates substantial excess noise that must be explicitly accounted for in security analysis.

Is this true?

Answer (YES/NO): NO